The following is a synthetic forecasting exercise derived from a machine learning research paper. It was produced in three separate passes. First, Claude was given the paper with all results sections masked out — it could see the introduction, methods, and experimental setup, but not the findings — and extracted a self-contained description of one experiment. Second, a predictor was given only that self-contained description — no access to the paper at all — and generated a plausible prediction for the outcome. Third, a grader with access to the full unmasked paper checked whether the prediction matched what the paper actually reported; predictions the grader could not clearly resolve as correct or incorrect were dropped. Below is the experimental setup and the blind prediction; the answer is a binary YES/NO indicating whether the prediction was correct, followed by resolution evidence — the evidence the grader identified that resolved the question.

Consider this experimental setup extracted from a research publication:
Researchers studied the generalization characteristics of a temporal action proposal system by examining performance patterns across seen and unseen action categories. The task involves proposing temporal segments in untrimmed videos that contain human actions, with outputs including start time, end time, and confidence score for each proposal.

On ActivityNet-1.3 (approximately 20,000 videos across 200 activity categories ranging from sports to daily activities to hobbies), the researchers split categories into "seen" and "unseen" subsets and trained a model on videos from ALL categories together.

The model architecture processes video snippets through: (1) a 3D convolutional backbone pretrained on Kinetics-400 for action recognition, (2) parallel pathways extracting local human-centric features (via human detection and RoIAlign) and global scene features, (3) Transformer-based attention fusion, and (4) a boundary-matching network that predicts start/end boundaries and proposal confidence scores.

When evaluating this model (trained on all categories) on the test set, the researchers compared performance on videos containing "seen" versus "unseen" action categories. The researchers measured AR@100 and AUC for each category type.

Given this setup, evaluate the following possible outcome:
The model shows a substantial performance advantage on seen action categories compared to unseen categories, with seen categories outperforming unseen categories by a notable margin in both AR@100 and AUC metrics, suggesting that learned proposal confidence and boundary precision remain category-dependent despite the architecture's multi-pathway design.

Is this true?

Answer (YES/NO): NO